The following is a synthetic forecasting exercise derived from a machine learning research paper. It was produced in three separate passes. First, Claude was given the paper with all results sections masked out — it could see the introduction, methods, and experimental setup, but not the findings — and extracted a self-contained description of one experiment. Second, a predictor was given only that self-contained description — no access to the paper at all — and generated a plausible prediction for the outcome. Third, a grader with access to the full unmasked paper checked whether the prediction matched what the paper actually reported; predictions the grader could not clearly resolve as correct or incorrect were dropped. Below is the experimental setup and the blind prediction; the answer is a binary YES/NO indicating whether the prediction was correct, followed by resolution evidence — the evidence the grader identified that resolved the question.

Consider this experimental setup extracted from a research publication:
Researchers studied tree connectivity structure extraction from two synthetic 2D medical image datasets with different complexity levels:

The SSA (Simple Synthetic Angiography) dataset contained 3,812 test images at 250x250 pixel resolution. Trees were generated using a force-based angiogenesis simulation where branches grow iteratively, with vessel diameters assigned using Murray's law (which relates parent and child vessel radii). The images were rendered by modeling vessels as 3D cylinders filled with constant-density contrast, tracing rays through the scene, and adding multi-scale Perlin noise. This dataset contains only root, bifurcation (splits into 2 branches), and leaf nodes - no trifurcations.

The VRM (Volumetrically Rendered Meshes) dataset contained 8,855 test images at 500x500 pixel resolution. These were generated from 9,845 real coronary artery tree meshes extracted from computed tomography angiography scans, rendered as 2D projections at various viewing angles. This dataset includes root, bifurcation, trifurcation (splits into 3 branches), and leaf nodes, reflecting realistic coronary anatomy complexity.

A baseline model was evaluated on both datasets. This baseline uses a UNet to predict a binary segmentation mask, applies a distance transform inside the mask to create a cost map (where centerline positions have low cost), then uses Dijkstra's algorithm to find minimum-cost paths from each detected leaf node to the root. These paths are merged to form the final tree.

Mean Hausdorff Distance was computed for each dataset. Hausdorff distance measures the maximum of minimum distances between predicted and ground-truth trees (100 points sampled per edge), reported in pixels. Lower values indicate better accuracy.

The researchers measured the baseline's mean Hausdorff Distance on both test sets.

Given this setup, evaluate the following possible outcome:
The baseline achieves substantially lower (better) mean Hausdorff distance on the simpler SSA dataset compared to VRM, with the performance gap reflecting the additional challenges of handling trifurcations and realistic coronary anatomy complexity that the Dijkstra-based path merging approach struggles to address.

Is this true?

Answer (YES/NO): YES